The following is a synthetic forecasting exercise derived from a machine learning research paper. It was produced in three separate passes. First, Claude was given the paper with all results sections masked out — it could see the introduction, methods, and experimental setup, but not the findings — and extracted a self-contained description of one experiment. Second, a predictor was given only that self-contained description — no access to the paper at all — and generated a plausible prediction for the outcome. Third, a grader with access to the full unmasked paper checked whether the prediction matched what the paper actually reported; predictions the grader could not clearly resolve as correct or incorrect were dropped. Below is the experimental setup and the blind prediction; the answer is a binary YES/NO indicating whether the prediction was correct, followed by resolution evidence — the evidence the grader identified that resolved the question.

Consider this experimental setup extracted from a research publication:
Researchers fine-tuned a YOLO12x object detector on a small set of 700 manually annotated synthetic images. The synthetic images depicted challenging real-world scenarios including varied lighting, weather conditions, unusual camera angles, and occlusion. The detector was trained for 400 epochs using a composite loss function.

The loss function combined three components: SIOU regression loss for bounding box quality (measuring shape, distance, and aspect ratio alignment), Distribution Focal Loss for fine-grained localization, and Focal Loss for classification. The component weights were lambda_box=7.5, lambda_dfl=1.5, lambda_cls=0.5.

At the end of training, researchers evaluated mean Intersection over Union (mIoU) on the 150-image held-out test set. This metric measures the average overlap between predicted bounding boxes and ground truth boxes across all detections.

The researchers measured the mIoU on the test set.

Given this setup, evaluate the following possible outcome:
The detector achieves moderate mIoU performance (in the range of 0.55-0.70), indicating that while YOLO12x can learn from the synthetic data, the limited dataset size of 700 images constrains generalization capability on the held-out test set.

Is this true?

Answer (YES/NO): YES